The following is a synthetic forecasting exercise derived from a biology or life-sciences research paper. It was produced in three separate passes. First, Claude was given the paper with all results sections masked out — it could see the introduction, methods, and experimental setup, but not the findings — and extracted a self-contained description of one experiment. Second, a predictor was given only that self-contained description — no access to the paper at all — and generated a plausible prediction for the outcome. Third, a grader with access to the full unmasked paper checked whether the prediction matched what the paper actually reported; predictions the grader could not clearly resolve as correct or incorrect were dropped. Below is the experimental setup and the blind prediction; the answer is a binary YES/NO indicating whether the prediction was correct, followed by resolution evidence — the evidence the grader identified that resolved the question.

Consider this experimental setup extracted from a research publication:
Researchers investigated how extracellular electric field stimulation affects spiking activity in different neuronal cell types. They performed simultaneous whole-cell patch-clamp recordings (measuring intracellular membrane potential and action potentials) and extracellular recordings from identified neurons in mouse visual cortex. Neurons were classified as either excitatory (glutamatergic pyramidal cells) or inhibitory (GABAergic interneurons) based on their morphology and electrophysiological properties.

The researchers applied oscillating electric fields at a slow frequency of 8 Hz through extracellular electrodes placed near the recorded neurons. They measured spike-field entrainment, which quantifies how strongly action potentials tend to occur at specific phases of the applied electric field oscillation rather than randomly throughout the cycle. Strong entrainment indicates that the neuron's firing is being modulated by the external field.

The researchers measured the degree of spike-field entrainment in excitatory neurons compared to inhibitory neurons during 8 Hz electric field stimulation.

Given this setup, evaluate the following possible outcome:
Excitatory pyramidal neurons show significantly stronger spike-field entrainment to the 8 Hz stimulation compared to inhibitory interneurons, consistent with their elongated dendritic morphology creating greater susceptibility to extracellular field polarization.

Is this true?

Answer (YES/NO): NO